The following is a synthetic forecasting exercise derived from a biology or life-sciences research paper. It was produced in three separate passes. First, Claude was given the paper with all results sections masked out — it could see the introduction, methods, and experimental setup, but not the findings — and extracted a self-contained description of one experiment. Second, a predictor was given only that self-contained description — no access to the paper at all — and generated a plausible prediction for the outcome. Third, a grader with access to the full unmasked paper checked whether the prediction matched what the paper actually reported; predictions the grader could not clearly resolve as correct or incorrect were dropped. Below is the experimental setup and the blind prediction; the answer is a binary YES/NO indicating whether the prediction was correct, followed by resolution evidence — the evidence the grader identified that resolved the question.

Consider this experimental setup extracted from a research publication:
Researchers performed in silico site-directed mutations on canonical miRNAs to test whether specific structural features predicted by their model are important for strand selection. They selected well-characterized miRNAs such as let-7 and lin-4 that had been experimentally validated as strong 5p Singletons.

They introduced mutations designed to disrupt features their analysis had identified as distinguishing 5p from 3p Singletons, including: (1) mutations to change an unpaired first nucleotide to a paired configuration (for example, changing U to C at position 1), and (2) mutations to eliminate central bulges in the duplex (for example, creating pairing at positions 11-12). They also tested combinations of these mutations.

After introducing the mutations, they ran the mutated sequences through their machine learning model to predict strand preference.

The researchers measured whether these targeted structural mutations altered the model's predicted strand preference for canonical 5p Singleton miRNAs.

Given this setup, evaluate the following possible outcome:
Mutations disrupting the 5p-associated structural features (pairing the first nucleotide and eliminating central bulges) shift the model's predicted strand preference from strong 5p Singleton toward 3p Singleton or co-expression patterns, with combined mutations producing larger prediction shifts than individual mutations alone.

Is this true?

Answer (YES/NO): YES